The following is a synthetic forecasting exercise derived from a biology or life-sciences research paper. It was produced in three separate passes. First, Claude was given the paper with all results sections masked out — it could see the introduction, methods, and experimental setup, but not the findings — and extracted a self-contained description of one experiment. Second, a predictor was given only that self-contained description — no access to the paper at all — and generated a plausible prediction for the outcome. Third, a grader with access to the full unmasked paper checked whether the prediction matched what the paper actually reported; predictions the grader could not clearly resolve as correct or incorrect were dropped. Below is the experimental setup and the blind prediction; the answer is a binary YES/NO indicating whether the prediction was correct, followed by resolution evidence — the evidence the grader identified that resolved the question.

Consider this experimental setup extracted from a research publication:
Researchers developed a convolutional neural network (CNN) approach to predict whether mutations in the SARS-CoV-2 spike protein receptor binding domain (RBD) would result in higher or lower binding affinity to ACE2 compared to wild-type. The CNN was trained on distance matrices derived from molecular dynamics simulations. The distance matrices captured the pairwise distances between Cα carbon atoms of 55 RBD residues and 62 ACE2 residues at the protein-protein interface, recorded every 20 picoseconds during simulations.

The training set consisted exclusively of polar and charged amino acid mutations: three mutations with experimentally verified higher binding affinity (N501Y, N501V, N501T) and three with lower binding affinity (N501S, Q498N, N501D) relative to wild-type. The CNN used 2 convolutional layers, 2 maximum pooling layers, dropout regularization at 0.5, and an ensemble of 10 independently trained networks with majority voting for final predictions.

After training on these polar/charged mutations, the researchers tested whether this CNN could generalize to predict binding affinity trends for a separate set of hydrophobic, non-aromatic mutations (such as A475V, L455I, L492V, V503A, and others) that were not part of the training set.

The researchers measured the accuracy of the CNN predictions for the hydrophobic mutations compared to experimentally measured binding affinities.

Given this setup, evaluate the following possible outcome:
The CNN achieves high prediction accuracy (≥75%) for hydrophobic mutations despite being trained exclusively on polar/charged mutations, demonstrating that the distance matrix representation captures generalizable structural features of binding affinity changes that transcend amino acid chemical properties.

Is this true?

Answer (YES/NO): NO